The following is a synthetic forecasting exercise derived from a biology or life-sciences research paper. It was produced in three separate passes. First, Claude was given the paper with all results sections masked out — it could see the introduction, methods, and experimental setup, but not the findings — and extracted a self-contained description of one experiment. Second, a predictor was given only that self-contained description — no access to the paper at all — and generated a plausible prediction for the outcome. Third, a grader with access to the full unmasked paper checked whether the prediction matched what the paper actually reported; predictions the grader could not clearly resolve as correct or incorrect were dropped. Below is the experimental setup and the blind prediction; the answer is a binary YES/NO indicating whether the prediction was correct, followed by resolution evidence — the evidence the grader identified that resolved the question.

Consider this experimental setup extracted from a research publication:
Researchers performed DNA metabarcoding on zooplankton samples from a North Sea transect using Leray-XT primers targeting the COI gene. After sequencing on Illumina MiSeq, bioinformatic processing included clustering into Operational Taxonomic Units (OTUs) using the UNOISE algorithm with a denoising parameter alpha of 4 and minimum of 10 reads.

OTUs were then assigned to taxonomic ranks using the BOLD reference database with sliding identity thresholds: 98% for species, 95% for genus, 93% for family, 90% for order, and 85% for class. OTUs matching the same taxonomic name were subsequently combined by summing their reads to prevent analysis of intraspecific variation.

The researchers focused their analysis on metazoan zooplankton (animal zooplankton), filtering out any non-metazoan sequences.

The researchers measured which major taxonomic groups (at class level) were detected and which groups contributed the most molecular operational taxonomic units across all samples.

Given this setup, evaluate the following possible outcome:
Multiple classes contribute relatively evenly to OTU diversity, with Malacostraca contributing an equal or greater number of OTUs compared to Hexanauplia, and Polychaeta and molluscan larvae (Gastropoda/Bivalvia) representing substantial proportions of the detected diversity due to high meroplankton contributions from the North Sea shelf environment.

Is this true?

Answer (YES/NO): NO